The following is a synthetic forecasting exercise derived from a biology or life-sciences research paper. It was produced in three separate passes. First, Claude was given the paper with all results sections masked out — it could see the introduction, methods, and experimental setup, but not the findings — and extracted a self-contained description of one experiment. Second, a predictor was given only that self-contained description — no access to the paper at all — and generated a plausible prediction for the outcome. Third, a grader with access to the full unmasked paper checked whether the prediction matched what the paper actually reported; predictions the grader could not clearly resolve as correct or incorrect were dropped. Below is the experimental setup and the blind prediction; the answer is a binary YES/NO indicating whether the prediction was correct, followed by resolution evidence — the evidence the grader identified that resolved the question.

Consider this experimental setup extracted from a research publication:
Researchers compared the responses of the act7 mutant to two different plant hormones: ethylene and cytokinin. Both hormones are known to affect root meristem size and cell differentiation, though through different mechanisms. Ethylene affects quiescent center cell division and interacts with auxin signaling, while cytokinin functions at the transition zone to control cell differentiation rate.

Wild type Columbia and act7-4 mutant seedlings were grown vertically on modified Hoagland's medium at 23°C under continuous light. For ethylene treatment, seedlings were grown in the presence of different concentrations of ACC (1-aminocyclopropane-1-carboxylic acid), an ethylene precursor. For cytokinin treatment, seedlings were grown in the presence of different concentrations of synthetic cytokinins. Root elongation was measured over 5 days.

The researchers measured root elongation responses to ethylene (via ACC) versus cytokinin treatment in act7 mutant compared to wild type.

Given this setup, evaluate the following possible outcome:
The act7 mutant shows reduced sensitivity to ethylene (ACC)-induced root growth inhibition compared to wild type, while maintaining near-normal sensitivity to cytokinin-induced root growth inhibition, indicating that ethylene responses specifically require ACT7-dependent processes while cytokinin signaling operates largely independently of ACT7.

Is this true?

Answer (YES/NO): NO